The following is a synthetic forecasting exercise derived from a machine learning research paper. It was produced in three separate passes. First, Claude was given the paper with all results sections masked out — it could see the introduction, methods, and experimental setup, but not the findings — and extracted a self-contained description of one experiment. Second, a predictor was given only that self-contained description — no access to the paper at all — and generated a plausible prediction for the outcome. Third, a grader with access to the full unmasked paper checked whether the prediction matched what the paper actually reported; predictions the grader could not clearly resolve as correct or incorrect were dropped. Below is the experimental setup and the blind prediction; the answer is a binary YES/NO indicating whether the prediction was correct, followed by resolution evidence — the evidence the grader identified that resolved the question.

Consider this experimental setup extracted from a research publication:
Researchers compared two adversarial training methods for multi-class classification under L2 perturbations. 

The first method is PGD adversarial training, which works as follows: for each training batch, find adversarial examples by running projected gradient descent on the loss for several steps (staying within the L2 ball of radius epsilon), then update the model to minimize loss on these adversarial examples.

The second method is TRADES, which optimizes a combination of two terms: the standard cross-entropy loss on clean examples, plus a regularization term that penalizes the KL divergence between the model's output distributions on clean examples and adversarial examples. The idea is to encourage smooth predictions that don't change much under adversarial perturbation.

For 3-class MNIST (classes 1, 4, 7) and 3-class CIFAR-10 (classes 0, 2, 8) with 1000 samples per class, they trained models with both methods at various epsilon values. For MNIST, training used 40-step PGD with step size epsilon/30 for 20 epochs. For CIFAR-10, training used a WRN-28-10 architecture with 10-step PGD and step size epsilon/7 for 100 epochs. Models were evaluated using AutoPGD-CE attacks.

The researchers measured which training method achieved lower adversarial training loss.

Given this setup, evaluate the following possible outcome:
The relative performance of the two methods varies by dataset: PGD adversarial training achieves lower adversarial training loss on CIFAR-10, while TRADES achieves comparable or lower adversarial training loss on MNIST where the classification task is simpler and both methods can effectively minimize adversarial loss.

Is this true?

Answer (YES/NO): NO